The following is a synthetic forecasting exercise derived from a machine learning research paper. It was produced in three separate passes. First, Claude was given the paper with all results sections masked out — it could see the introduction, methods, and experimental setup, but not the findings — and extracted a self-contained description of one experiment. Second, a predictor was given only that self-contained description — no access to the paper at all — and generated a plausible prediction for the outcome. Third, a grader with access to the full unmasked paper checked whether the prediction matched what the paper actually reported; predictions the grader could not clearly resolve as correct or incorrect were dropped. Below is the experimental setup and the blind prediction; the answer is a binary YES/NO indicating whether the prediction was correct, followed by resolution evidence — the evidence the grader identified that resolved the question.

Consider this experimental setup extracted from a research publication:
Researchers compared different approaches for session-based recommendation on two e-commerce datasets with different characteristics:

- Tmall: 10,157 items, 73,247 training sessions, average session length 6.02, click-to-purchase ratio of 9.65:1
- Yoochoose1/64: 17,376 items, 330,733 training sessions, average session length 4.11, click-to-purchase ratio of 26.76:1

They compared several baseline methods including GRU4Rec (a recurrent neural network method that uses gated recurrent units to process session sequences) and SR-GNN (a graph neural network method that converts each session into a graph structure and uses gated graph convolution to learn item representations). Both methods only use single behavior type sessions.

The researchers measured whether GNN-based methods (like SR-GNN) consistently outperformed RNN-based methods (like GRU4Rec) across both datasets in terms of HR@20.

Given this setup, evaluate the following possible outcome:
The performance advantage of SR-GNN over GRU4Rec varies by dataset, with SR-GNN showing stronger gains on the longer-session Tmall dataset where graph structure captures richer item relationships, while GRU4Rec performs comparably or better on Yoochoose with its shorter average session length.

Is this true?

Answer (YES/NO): NO